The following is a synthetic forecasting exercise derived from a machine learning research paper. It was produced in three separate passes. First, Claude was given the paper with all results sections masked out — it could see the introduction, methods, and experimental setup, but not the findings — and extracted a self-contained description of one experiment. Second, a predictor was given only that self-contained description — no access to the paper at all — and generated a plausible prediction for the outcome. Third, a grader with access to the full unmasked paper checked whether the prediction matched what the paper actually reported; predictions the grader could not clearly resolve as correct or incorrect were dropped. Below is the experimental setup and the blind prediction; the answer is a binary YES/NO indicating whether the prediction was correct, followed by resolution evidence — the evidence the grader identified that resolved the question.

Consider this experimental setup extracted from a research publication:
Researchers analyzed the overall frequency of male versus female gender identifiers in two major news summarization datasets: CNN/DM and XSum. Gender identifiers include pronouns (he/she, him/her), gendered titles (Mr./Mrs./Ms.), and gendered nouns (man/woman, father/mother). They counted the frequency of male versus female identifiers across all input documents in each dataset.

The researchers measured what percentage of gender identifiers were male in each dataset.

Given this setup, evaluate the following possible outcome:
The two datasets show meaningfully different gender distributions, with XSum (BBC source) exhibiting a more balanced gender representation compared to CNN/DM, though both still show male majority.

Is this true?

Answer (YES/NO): NO